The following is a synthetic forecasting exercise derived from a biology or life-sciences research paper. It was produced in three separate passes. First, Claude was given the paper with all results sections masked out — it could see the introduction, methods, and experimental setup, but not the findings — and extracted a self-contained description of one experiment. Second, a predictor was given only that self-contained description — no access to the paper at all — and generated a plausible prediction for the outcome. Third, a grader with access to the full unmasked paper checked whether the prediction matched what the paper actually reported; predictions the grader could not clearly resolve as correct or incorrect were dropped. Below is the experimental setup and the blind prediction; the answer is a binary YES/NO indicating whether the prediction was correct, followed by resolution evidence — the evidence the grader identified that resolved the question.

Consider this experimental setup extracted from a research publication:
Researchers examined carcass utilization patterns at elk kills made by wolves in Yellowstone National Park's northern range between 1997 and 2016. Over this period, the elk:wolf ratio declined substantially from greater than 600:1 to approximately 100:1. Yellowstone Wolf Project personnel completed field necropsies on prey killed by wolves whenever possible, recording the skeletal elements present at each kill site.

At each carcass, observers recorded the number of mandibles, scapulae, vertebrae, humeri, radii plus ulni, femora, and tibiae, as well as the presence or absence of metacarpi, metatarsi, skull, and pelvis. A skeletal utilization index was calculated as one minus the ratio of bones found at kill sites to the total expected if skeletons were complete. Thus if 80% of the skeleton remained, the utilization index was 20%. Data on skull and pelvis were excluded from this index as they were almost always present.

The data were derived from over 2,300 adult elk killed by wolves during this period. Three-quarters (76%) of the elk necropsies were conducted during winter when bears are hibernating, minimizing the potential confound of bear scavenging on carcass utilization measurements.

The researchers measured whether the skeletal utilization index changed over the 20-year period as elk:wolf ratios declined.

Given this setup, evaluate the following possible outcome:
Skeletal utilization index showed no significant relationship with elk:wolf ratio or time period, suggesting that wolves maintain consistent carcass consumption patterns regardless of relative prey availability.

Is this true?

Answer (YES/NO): NO